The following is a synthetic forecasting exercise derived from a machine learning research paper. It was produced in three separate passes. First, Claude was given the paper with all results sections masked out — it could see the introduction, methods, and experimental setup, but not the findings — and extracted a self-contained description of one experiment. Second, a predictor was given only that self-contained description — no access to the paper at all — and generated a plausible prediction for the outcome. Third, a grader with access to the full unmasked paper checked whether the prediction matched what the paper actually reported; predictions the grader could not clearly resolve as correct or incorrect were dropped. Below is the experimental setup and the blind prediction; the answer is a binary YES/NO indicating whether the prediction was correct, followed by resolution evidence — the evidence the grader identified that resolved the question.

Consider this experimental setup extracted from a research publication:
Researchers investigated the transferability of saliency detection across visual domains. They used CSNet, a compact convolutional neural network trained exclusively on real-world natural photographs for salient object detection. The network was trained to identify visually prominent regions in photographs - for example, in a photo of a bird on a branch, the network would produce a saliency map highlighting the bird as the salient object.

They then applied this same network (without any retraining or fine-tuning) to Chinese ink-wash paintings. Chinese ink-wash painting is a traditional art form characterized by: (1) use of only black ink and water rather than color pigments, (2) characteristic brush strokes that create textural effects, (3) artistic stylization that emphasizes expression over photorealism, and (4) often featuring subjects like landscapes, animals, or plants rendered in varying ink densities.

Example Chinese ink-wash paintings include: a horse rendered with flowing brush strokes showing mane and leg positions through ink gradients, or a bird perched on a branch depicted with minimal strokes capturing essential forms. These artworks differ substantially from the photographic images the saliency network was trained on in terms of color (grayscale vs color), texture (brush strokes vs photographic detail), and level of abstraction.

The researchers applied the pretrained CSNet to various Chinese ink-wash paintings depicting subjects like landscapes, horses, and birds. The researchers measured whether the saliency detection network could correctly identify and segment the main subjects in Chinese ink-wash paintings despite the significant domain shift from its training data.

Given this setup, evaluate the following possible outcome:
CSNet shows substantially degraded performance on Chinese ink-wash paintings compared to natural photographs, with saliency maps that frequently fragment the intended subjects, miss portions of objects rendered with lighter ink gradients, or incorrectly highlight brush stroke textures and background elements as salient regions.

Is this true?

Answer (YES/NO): NO